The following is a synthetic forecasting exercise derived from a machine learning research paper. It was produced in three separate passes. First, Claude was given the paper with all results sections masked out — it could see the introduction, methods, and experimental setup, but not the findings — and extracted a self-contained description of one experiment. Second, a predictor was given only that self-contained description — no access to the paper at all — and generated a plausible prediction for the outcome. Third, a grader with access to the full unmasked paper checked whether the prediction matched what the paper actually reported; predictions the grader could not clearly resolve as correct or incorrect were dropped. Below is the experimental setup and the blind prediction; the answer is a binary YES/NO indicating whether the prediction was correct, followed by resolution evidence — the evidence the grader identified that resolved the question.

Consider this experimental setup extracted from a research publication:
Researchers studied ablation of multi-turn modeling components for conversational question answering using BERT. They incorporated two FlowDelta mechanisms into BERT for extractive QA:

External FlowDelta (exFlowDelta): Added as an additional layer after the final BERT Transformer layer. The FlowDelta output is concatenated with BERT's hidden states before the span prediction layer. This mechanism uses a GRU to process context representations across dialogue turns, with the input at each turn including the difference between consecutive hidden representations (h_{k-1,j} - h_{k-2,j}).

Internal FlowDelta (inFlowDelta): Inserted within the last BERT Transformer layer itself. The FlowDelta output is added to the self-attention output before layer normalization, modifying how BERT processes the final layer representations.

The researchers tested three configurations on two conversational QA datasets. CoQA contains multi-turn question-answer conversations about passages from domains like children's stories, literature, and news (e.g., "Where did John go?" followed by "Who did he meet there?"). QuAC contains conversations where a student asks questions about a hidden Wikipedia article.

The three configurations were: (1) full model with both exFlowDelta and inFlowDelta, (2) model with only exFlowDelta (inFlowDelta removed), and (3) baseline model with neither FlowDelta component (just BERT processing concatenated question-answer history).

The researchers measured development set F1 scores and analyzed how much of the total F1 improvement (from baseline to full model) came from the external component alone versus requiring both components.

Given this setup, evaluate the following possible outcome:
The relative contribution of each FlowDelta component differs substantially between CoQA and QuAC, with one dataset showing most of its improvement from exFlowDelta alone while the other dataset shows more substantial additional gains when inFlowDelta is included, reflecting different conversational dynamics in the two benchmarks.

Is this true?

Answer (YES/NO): YES